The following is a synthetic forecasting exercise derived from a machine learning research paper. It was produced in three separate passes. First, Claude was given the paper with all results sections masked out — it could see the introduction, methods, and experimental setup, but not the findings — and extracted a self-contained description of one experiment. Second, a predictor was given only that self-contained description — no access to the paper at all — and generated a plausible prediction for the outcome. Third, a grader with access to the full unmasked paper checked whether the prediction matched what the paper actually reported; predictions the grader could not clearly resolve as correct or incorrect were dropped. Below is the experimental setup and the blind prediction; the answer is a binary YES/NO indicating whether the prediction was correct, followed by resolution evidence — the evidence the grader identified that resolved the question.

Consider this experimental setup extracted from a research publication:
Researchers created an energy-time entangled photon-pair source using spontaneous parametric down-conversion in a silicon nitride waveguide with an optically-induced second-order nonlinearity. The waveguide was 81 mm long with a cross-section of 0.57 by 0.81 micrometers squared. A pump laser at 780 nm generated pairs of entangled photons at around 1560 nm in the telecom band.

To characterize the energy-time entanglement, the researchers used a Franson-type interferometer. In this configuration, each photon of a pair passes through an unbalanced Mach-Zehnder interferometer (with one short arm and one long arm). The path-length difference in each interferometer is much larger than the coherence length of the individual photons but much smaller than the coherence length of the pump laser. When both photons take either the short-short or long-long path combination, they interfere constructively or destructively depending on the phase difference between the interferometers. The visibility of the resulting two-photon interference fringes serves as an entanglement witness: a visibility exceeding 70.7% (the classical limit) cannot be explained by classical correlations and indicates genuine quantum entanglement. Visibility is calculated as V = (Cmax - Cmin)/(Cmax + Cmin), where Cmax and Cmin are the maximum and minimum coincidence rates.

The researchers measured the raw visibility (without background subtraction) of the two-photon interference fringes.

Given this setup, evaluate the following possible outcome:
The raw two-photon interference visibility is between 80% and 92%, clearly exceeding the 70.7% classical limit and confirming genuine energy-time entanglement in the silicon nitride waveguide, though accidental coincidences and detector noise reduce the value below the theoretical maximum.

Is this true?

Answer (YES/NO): NO